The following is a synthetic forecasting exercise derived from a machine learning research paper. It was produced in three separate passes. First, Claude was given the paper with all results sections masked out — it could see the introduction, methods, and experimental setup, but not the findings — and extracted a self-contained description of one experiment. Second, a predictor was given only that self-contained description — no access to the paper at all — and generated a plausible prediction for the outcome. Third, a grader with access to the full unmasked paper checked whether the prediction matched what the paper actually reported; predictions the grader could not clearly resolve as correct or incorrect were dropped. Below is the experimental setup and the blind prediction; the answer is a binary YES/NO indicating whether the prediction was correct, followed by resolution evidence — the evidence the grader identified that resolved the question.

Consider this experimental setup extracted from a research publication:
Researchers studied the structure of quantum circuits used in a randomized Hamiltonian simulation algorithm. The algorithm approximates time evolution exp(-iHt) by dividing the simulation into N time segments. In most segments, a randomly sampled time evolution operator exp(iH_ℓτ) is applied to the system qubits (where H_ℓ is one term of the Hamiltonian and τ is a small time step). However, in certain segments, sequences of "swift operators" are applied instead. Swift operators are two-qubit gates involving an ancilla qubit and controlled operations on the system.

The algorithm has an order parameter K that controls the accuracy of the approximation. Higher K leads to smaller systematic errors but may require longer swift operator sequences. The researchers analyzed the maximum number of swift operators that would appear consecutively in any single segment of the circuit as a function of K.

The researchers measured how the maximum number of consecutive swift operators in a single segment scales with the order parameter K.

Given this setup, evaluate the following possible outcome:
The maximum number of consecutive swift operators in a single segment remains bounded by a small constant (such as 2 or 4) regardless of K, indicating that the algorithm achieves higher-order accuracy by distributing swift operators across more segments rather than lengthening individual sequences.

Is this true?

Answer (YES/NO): NO